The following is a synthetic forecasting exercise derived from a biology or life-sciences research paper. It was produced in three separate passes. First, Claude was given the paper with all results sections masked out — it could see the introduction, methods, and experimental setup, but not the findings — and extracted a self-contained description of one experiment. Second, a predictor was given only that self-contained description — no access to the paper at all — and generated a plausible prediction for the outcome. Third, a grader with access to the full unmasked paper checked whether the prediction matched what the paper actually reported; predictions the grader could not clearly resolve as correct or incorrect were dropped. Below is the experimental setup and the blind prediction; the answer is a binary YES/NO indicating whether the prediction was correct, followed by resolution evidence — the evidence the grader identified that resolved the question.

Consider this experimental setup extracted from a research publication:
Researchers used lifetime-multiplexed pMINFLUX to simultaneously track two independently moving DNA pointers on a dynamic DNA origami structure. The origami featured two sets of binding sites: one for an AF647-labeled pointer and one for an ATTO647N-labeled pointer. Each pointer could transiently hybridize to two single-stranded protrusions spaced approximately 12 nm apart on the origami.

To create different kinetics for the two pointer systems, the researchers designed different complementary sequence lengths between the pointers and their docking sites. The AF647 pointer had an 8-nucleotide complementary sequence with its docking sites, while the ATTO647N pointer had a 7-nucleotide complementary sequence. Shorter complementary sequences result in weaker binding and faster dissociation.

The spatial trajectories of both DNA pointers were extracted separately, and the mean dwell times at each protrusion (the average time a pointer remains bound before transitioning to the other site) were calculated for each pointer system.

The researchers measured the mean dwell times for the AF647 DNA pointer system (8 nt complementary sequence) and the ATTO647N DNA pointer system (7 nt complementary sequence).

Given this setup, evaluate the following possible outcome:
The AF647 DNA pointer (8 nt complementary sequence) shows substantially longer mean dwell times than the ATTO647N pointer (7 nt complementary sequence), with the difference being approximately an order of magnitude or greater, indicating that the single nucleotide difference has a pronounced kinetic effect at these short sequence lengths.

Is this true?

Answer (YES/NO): NO